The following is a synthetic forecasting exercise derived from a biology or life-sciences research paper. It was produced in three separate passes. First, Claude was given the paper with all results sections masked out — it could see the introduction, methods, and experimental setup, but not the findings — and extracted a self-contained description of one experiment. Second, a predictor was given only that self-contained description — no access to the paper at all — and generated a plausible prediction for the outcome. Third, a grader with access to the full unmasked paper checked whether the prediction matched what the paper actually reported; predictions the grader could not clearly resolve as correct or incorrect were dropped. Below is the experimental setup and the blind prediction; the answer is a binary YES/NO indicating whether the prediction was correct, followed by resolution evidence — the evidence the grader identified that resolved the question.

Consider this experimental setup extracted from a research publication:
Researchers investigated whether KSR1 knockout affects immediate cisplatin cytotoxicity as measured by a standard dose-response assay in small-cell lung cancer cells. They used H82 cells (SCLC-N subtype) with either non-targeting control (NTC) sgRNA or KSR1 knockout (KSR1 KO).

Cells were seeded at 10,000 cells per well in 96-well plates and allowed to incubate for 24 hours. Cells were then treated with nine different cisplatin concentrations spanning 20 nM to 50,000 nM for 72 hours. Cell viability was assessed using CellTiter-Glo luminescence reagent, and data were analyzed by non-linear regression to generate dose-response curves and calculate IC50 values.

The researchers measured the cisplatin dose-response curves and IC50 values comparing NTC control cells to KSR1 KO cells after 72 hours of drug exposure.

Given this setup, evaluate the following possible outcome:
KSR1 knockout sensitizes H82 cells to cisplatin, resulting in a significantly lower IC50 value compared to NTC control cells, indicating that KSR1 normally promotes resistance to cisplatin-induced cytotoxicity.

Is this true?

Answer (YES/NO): NO